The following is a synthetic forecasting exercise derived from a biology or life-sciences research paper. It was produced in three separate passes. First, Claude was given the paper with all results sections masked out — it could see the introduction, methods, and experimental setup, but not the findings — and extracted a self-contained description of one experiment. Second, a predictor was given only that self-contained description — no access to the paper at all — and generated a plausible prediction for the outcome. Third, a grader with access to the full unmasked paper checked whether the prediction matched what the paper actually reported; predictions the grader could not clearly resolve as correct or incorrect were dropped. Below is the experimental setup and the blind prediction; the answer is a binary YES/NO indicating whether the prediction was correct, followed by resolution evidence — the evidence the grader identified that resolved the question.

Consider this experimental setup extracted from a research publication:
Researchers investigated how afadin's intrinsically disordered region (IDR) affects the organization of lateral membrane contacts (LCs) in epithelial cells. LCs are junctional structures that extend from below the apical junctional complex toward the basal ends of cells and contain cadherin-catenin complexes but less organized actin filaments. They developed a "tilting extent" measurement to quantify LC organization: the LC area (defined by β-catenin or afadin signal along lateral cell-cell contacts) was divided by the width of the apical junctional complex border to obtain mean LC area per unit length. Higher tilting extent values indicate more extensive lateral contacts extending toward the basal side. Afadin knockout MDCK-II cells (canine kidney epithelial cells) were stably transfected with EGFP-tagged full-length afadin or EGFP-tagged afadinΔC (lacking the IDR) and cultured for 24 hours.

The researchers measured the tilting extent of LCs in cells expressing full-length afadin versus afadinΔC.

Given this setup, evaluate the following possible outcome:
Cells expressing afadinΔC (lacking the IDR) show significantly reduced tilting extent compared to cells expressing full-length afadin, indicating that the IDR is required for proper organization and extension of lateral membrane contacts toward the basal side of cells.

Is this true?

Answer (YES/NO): NO